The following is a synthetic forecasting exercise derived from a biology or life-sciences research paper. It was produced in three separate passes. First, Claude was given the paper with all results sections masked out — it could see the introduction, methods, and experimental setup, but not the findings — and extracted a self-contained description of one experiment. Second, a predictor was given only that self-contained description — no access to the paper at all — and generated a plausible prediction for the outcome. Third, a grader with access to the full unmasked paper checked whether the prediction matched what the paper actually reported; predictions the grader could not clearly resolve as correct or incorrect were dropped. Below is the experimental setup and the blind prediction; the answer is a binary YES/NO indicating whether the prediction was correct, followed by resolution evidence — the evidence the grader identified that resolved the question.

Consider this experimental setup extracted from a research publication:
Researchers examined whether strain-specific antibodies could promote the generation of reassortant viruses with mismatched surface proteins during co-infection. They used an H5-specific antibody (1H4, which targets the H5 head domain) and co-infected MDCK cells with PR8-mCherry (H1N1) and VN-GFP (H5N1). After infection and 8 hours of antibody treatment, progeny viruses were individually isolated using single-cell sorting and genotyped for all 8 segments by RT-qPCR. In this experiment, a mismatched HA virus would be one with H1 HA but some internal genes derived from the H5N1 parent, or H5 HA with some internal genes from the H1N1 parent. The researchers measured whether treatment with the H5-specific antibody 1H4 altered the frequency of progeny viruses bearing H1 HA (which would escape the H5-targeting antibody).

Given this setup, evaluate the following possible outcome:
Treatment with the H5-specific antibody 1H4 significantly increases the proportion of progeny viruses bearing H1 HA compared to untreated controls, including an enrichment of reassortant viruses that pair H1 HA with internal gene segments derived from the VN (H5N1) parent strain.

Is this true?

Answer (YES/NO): YES